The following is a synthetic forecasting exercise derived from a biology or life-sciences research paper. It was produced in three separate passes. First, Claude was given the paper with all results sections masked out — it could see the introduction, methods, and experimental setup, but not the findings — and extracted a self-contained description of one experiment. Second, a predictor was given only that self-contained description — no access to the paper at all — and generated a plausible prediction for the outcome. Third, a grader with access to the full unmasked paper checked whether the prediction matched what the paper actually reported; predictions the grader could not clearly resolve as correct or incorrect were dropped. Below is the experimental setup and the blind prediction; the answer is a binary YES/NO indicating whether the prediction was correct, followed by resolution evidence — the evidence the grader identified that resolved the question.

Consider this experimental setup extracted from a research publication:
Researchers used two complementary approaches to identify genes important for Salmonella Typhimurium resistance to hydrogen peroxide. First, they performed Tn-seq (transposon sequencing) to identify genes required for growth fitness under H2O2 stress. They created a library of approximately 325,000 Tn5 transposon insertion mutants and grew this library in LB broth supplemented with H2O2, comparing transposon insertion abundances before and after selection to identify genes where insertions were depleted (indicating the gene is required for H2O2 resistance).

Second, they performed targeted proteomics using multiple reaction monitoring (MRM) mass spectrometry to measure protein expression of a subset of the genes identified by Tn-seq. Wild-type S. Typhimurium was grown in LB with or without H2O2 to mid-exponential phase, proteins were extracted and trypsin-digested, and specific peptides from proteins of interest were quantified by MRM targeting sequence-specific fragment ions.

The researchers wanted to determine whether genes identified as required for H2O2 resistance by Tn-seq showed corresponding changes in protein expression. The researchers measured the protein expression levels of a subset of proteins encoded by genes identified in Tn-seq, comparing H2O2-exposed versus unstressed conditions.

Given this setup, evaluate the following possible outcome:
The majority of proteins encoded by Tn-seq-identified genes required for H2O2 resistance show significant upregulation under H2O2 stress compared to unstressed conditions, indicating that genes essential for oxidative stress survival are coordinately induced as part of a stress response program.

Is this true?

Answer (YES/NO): YES